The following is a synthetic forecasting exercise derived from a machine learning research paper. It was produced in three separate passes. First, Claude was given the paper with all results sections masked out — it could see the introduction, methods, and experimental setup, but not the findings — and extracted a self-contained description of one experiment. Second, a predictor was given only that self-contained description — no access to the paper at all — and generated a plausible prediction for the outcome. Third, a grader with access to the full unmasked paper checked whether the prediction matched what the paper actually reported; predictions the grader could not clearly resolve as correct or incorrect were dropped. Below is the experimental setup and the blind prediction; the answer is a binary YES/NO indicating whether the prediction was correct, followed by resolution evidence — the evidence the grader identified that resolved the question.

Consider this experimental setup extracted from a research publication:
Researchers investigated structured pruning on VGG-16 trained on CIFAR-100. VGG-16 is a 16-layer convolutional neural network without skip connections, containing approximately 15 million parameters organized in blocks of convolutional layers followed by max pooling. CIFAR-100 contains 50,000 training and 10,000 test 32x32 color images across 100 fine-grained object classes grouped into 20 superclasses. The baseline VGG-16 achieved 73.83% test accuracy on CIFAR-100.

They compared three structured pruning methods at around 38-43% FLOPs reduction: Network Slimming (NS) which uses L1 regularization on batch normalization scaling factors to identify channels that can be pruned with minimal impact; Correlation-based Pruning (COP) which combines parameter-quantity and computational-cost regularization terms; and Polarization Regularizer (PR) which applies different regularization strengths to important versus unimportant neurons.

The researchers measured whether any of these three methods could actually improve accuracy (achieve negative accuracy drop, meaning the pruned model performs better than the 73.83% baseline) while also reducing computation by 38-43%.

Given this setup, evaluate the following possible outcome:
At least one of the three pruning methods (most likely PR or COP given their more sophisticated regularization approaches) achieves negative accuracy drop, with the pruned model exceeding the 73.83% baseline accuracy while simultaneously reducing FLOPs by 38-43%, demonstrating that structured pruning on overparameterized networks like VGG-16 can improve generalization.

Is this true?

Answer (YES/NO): YES